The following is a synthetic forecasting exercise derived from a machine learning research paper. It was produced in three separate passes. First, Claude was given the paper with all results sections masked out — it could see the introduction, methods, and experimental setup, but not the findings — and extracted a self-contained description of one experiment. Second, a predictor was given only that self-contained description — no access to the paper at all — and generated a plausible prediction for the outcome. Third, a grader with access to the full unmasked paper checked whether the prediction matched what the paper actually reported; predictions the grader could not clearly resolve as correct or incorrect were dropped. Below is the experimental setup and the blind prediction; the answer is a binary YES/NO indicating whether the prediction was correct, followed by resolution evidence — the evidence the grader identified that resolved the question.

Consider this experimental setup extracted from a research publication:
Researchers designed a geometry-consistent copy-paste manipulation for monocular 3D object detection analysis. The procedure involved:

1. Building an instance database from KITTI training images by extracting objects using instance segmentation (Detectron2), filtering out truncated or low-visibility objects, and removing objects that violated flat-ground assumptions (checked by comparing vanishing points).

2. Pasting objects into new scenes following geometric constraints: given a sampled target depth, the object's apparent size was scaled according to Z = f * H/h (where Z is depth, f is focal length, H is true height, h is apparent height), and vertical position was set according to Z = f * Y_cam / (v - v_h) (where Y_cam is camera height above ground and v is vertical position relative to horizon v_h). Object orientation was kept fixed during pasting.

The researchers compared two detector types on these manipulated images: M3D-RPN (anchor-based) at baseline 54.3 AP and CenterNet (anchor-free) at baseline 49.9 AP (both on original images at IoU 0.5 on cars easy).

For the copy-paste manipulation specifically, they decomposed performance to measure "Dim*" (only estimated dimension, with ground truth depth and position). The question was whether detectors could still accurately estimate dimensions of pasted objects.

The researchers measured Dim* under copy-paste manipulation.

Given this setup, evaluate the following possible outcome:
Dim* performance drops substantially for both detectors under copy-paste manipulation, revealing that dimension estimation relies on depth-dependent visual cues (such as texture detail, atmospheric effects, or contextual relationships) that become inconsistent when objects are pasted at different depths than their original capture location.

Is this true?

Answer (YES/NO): NO